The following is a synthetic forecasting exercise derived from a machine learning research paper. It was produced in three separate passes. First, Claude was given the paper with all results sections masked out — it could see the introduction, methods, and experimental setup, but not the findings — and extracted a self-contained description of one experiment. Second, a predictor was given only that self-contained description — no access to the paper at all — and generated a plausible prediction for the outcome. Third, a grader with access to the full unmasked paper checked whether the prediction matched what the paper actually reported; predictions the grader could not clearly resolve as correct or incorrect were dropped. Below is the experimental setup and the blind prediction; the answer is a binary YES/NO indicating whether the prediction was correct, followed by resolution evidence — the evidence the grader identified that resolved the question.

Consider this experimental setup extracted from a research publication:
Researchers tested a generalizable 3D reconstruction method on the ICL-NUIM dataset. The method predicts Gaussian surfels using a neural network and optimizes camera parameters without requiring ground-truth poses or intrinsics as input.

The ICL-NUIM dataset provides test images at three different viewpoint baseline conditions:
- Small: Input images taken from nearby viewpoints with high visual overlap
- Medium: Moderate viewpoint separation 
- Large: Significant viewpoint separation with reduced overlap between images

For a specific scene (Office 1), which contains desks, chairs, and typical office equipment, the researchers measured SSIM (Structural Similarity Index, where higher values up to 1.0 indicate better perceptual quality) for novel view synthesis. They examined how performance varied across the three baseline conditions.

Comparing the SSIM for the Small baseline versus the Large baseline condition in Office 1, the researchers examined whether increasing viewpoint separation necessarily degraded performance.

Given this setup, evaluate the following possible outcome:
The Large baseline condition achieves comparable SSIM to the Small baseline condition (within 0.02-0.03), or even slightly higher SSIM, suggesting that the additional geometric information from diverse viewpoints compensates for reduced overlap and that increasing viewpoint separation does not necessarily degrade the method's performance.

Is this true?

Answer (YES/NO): YES